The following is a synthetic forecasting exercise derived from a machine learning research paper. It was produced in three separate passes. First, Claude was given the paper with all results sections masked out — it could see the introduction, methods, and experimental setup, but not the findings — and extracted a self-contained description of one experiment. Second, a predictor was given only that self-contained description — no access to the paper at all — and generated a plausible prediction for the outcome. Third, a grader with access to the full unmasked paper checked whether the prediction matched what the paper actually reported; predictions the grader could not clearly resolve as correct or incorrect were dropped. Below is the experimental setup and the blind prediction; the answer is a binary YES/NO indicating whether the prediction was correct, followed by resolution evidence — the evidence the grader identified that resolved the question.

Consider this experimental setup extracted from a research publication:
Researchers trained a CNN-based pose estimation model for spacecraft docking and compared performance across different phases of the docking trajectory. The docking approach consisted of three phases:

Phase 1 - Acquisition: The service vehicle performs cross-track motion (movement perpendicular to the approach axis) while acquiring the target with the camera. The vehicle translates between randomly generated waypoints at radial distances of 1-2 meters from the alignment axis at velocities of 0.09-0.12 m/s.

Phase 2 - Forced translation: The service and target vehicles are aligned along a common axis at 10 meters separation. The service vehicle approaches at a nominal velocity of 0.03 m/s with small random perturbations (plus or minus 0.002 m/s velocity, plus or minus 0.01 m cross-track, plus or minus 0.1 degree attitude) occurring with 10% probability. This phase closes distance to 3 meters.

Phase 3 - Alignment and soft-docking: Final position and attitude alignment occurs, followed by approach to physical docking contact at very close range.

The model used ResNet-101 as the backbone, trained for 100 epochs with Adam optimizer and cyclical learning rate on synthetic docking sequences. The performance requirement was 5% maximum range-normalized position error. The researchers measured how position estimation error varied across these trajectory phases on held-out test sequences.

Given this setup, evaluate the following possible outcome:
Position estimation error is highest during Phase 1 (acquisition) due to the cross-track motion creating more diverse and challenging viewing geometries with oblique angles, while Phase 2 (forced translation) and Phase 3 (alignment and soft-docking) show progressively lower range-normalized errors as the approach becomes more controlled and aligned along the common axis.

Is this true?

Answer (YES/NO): NO